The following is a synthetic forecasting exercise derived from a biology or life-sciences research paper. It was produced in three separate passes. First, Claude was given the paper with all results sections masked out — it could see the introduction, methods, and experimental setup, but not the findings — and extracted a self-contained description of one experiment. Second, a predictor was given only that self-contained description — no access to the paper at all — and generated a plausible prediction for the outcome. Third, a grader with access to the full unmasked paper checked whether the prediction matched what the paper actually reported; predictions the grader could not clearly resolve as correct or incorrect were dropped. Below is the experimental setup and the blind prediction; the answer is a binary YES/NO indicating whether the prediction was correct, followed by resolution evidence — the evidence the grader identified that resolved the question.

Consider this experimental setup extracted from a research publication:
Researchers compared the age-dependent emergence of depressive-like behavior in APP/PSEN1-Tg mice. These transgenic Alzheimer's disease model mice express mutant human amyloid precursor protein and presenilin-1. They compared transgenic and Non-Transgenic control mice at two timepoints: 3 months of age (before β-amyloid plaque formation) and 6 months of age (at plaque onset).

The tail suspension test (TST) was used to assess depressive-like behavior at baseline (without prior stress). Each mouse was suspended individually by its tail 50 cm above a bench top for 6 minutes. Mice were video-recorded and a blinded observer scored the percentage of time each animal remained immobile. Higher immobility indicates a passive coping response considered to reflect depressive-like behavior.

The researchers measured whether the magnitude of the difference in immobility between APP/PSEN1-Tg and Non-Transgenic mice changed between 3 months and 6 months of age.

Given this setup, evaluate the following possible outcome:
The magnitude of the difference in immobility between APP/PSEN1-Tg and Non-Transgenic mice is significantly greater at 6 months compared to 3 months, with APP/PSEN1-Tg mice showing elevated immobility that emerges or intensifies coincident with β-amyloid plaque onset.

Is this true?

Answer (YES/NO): NO